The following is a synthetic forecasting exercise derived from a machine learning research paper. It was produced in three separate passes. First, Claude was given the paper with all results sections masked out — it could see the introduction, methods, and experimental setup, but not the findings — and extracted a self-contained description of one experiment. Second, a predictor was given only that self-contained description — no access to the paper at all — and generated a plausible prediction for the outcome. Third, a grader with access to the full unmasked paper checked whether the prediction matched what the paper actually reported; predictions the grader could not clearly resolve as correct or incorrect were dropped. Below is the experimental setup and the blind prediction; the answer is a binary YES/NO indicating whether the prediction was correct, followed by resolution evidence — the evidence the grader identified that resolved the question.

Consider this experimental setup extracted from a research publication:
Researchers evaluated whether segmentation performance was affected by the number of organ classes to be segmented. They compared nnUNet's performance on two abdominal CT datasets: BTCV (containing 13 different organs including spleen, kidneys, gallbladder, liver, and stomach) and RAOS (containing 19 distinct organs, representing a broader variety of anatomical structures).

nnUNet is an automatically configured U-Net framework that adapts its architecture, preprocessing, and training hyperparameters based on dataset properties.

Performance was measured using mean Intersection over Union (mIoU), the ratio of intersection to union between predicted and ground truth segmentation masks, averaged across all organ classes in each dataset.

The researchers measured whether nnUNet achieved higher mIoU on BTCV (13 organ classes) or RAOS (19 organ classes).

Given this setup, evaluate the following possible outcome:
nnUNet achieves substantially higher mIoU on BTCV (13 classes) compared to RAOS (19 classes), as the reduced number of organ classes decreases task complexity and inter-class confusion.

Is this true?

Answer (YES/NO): NO